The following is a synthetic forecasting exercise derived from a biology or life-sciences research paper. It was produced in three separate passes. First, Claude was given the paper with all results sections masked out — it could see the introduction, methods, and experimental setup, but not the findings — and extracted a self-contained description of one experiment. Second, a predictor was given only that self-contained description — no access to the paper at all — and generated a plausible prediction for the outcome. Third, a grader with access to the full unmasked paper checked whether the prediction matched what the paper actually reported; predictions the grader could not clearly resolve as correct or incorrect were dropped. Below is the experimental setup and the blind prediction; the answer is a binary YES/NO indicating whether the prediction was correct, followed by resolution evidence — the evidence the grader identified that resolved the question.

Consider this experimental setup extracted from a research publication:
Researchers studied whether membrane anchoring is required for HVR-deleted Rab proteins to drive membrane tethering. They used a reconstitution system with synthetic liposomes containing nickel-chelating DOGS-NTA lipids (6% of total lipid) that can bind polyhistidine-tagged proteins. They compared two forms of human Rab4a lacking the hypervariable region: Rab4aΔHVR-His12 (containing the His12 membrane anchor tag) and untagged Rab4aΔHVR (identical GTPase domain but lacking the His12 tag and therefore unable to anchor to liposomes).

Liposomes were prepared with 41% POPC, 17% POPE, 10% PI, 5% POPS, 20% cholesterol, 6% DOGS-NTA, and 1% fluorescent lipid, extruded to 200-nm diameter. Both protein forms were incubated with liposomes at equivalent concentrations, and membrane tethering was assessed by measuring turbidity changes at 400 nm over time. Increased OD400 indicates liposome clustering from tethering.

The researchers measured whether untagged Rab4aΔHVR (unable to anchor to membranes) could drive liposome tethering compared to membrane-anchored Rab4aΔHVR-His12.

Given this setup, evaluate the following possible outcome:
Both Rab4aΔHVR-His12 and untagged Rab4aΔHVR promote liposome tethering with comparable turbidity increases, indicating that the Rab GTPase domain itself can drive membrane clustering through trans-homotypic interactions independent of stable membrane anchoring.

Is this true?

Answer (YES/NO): NO